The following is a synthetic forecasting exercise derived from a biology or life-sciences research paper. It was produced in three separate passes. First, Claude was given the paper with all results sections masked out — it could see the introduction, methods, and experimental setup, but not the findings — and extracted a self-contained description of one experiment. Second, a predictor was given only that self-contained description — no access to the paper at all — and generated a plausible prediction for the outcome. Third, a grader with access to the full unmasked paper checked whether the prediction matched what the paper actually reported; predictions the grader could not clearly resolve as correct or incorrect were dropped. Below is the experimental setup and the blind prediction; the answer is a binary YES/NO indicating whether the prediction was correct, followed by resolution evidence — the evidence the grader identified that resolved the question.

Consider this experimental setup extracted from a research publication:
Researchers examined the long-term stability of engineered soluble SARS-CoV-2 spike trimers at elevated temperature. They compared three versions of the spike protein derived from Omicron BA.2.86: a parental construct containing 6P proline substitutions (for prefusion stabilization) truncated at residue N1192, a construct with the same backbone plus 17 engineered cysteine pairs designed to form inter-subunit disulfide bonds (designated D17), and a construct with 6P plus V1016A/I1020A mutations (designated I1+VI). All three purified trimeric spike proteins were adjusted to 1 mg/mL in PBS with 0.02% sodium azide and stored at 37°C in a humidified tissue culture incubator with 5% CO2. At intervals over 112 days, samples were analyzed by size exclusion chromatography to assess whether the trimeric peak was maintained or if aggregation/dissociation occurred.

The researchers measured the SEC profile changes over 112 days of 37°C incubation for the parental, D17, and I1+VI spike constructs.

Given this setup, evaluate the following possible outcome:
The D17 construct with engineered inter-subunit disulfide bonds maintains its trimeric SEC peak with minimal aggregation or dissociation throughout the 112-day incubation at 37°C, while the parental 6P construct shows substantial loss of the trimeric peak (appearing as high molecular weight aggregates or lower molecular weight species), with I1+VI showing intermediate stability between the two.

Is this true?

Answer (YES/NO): NO